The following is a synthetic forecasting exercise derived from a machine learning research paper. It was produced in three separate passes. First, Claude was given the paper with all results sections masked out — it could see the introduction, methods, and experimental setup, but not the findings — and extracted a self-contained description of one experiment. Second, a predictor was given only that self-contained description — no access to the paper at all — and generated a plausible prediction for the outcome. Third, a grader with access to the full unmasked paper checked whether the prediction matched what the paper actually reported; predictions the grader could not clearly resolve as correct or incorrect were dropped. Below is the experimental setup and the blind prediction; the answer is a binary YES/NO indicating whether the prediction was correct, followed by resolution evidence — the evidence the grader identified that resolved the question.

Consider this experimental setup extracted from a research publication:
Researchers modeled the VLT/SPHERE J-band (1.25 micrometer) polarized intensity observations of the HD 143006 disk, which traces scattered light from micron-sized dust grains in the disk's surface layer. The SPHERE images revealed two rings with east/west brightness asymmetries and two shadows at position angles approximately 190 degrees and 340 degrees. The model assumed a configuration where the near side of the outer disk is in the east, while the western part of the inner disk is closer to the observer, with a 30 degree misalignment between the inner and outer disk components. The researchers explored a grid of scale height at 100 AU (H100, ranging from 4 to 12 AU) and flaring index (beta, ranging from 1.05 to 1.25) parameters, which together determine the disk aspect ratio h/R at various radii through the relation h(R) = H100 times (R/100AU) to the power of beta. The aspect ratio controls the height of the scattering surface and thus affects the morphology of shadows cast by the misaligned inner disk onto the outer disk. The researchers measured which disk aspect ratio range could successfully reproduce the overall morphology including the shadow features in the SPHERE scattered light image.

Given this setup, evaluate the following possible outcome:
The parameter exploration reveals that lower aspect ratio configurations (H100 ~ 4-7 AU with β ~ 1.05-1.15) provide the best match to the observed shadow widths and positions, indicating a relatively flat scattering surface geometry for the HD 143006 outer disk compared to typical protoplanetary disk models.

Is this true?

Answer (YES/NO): NO